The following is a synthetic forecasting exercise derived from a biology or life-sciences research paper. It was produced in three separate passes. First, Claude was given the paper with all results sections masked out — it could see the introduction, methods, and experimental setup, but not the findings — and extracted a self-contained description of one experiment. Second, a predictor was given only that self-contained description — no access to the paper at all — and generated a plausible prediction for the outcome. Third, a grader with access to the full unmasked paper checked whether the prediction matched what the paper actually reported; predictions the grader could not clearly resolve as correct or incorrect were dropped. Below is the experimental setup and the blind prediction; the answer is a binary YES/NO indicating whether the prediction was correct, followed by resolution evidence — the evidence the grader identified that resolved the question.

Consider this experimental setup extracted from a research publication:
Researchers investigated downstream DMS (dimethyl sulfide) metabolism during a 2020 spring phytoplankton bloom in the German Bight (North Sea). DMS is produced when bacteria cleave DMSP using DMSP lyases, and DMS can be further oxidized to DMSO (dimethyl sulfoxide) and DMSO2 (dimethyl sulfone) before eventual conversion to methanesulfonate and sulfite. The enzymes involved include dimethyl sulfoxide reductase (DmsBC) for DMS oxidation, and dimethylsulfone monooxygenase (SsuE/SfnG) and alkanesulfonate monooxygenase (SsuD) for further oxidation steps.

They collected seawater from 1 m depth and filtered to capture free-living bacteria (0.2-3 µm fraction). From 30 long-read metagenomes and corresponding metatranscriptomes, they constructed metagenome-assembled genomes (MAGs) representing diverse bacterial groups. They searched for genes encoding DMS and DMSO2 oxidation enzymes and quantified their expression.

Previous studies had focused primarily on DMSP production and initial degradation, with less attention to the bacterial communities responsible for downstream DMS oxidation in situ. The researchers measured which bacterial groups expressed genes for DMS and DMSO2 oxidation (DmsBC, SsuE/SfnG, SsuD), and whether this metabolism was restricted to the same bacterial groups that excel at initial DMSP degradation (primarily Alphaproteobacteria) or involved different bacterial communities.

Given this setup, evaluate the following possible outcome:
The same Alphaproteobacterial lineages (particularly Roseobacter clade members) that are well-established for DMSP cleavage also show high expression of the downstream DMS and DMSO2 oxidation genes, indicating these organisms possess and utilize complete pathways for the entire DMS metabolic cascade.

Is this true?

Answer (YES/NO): NO